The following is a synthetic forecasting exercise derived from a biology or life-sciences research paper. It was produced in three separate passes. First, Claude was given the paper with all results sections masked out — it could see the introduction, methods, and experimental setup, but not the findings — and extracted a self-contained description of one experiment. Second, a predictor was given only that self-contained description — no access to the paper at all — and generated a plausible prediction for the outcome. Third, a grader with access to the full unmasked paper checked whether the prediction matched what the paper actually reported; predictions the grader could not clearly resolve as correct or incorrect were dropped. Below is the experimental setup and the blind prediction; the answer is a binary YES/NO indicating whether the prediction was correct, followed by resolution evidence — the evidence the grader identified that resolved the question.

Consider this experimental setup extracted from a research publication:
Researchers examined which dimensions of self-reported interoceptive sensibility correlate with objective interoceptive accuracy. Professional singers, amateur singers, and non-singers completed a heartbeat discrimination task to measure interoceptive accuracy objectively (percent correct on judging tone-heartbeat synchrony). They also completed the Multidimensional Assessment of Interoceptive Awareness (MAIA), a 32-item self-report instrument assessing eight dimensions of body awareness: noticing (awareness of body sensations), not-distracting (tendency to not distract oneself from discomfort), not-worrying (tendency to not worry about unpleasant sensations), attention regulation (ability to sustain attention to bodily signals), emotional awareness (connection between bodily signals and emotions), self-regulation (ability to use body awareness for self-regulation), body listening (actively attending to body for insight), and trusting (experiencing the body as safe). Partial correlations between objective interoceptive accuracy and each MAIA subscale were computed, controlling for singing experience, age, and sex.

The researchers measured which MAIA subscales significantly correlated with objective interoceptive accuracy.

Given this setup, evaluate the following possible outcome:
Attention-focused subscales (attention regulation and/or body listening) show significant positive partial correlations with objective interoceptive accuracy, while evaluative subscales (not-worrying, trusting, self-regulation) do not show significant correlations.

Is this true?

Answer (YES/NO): NO